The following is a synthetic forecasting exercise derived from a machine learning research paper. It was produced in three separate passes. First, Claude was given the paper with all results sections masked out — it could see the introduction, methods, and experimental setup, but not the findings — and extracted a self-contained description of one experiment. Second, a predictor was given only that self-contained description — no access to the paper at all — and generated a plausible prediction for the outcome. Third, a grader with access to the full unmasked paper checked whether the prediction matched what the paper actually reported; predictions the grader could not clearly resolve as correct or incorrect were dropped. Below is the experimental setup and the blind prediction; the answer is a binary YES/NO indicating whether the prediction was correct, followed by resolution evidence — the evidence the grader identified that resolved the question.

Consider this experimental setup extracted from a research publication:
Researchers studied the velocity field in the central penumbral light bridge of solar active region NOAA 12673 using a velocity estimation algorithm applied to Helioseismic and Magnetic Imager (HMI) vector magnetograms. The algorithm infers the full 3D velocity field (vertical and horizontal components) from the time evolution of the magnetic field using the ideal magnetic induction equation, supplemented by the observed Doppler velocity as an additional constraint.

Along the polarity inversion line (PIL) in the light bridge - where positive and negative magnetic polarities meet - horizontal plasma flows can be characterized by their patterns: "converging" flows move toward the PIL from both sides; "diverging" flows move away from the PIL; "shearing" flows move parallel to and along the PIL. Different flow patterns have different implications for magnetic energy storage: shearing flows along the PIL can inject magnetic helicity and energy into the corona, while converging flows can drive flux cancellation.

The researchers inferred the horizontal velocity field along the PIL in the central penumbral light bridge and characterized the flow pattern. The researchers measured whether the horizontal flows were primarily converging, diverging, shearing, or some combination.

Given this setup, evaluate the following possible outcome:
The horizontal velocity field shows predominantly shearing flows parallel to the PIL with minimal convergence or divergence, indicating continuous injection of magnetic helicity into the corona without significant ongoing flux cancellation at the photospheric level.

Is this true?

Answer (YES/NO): NO